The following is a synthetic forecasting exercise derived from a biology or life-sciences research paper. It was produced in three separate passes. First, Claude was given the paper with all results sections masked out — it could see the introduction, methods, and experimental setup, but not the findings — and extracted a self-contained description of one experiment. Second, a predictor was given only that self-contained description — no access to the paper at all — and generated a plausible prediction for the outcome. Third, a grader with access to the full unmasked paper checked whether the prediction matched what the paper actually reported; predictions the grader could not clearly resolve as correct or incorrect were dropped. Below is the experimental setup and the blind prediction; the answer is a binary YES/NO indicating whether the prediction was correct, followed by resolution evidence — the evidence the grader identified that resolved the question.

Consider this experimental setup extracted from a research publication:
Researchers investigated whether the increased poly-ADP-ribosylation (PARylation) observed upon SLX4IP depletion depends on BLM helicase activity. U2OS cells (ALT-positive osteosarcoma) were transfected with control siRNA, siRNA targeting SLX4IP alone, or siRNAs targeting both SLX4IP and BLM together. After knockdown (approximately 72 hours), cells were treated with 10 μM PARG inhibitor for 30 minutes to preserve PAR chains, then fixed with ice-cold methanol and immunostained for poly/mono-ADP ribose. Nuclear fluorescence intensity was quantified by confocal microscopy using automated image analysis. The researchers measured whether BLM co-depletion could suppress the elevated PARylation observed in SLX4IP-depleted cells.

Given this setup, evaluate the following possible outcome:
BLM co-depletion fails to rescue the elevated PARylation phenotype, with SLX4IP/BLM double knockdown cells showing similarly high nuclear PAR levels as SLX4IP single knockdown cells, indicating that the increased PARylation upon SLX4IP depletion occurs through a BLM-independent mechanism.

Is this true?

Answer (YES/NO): NO